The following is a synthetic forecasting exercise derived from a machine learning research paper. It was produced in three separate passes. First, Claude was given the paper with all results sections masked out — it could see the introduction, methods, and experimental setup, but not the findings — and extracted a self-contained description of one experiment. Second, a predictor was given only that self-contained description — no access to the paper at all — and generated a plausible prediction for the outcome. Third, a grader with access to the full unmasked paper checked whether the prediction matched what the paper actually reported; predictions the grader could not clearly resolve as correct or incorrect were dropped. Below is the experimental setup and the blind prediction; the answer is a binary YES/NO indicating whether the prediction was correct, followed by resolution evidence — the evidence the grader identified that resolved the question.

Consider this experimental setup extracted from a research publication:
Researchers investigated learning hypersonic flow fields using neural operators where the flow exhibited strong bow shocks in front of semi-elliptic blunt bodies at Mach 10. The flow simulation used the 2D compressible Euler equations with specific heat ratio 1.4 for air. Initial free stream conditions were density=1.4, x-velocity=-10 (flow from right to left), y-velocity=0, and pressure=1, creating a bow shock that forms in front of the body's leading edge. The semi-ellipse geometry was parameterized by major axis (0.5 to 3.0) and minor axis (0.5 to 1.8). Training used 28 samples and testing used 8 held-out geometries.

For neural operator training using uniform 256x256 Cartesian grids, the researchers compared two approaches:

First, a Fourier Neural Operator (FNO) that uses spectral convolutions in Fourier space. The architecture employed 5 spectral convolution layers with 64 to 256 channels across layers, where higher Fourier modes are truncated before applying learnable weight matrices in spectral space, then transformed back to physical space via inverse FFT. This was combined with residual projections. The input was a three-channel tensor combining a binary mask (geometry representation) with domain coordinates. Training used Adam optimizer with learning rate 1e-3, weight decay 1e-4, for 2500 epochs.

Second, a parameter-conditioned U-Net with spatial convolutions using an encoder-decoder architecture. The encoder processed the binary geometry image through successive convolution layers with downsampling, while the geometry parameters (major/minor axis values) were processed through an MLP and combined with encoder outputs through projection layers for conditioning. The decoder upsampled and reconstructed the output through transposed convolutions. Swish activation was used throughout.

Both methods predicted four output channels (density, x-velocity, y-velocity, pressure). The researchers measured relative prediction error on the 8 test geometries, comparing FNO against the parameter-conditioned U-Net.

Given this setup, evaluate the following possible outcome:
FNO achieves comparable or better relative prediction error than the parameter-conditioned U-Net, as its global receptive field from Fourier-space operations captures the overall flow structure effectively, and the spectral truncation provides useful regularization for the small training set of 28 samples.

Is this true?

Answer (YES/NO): NO